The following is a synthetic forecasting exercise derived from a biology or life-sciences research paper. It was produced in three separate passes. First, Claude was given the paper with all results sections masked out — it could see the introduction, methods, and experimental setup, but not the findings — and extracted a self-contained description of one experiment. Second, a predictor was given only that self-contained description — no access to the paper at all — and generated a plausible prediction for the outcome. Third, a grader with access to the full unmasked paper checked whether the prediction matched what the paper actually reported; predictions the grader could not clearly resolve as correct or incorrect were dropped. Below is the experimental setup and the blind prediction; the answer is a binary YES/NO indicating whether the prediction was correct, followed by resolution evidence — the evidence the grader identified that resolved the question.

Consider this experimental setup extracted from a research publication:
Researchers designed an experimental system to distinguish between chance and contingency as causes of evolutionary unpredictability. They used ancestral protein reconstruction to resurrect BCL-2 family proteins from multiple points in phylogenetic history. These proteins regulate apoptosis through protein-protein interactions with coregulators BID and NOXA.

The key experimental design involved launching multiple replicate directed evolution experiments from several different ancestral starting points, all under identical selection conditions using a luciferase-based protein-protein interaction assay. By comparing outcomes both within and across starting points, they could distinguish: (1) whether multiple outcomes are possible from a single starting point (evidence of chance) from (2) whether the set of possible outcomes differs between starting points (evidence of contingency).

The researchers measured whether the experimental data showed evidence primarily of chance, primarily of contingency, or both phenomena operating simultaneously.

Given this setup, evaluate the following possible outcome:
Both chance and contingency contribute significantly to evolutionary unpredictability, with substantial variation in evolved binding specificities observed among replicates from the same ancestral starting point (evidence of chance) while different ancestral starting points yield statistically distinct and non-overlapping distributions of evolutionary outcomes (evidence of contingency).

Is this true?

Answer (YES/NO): NO